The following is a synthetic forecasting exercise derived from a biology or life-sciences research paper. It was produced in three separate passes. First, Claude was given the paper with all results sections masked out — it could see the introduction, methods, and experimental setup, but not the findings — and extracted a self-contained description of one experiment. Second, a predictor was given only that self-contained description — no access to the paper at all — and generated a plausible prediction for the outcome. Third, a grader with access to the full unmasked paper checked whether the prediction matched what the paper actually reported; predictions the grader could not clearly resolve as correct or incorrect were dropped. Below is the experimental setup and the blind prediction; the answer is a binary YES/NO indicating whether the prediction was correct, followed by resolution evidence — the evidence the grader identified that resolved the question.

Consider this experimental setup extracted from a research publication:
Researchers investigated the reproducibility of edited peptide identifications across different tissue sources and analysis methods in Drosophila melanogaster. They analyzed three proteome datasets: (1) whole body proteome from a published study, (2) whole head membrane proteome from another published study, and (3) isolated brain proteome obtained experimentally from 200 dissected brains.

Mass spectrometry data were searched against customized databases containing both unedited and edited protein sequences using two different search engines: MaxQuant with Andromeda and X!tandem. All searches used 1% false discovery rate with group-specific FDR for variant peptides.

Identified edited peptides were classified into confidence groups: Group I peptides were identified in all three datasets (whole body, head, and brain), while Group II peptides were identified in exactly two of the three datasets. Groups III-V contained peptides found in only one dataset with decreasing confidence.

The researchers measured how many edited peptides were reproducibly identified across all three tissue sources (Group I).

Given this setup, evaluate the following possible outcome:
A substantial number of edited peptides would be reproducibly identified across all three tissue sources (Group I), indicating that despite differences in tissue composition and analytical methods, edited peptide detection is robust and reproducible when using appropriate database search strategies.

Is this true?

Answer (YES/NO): NO